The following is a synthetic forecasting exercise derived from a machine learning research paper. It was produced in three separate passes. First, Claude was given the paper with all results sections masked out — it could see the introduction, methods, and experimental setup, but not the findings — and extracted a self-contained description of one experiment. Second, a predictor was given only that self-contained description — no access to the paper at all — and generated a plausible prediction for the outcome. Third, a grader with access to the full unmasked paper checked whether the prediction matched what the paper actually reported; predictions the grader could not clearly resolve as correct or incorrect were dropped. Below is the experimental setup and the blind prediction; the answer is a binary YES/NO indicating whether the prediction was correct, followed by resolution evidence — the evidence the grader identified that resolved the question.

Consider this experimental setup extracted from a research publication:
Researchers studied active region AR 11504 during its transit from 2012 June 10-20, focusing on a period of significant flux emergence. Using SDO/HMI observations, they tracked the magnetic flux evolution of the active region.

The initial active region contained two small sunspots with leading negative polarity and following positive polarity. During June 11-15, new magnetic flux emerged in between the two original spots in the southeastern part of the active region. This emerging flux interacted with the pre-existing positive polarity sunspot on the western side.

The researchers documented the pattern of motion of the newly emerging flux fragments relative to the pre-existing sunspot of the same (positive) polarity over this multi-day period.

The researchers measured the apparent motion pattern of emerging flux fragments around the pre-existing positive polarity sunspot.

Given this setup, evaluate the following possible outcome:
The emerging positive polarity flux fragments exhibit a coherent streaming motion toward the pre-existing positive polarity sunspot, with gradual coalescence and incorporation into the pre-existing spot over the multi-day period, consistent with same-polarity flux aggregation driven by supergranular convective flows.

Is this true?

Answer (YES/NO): NO